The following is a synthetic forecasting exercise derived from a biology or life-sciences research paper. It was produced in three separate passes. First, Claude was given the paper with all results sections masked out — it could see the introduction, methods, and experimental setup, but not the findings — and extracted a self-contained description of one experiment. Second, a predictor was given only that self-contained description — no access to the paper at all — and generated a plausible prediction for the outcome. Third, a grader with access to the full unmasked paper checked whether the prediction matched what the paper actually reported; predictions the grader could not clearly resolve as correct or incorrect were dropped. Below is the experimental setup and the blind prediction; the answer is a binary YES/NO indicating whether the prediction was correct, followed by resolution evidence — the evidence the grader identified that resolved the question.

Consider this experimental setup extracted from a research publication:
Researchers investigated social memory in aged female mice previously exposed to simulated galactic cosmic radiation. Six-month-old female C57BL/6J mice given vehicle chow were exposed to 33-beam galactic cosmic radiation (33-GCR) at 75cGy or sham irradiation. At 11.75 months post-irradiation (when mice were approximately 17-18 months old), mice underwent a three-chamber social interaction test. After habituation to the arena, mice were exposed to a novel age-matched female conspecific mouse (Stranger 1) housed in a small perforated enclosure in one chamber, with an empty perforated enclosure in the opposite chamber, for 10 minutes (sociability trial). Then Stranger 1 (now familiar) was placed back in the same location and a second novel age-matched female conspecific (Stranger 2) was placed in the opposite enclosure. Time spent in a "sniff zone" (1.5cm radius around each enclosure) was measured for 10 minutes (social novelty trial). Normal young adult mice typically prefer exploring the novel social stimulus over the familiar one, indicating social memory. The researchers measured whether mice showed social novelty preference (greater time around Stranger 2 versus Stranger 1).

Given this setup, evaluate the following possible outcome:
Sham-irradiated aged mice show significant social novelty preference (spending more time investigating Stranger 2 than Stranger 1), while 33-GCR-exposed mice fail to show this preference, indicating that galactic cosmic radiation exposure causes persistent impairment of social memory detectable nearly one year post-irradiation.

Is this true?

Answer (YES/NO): NO